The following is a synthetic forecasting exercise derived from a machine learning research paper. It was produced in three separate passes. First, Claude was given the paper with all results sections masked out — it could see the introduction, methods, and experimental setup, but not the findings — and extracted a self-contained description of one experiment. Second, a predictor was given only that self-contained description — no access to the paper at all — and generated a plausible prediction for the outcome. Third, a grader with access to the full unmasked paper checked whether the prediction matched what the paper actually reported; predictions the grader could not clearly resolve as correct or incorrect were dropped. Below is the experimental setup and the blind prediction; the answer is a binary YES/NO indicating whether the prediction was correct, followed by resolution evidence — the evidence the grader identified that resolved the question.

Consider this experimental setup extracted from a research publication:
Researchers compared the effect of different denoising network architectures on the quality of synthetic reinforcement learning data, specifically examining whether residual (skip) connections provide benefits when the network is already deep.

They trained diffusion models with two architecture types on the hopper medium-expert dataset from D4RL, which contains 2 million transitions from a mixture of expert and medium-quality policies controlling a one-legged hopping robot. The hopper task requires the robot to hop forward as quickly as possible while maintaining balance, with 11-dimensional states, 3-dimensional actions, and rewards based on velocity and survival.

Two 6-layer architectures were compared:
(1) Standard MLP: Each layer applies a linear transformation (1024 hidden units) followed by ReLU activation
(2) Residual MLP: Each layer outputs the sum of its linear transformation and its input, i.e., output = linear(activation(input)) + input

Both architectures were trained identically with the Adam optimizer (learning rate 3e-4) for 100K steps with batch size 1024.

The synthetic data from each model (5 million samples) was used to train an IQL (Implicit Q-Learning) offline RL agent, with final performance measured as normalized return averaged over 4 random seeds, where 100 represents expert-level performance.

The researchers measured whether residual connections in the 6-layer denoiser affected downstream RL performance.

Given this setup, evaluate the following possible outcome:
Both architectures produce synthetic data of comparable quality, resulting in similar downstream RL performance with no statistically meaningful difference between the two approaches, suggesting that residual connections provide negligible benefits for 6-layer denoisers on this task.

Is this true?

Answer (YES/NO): NO